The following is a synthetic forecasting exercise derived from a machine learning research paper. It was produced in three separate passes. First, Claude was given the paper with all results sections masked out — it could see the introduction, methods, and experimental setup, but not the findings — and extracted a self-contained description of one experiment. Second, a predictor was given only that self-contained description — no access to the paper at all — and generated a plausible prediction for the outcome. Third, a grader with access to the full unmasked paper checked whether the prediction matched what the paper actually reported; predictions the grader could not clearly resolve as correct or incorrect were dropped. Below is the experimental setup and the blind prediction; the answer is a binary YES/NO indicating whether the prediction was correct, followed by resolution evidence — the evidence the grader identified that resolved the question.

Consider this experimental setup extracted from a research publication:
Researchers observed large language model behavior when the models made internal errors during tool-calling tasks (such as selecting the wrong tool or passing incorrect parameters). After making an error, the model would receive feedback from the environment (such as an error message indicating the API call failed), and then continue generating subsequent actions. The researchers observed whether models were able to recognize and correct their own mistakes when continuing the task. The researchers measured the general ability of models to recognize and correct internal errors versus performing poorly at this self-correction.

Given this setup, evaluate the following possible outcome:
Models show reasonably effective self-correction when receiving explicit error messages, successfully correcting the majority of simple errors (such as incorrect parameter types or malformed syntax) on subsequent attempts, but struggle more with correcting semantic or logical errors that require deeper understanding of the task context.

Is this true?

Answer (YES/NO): NO